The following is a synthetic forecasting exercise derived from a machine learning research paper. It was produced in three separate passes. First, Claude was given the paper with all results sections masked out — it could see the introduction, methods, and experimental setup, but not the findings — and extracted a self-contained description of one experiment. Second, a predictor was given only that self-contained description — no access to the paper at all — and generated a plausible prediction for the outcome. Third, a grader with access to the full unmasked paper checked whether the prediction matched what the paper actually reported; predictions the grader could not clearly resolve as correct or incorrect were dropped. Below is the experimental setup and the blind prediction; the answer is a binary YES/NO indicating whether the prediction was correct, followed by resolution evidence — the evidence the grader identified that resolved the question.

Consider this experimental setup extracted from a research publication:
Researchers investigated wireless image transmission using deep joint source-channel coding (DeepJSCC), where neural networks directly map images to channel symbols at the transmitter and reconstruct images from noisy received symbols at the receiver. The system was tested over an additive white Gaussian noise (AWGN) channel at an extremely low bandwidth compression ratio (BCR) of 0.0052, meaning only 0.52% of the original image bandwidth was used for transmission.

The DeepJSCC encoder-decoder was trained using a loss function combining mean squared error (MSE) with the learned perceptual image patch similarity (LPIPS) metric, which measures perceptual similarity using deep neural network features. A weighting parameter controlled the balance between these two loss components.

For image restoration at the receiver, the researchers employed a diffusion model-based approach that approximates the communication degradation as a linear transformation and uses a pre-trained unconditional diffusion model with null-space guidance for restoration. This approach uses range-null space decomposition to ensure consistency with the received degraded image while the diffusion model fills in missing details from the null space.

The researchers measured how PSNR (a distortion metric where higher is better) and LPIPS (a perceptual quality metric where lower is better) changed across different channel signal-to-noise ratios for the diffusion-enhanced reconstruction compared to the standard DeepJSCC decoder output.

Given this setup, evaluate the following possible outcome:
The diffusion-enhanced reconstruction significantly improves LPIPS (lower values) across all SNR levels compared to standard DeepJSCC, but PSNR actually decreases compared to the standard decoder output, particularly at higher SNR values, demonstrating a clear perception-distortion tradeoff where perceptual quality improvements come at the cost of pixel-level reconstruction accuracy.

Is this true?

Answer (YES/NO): NO